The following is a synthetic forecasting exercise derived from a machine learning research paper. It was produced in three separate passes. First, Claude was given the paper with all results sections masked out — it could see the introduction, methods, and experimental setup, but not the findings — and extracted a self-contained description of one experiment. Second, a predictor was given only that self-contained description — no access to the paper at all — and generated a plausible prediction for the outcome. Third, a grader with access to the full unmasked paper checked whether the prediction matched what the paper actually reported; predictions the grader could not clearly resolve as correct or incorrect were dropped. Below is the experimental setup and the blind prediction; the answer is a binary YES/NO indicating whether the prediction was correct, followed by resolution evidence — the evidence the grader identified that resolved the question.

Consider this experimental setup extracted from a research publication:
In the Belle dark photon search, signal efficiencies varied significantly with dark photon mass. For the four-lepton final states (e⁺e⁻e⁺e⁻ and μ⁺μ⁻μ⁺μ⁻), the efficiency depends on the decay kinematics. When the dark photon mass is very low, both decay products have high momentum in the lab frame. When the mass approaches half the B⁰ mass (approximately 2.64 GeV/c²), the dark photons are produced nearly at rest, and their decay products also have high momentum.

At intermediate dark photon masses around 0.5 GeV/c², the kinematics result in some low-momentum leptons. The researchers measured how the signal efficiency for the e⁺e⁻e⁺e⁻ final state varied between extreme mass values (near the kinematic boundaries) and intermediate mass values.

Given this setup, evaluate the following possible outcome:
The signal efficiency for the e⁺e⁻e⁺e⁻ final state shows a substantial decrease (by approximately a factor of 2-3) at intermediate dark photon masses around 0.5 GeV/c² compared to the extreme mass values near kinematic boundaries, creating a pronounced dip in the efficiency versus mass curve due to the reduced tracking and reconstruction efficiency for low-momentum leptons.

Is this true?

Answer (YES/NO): NO